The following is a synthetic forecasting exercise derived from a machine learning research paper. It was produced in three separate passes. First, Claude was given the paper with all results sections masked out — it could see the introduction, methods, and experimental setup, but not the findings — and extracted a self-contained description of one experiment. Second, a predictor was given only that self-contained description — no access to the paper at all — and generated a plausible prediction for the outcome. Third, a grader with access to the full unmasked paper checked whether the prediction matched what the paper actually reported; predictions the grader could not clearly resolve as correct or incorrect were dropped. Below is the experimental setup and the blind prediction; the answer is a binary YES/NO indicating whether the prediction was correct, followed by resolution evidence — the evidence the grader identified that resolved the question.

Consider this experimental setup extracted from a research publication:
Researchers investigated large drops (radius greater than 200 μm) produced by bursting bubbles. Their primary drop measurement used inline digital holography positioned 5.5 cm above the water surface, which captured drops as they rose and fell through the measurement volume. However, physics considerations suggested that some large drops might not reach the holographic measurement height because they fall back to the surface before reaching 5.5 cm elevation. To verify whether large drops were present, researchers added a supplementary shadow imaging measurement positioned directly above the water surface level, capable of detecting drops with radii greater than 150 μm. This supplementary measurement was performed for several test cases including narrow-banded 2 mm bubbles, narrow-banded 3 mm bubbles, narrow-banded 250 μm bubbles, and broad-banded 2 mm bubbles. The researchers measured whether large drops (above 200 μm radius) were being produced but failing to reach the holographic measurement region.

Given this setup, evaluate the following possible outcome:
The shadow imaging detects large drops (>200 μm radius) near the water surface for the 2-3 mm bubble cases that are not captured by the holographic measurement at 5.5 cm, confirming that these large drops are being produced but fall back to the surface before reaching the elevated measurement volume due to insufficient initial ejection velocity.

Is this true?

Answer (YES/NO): NO